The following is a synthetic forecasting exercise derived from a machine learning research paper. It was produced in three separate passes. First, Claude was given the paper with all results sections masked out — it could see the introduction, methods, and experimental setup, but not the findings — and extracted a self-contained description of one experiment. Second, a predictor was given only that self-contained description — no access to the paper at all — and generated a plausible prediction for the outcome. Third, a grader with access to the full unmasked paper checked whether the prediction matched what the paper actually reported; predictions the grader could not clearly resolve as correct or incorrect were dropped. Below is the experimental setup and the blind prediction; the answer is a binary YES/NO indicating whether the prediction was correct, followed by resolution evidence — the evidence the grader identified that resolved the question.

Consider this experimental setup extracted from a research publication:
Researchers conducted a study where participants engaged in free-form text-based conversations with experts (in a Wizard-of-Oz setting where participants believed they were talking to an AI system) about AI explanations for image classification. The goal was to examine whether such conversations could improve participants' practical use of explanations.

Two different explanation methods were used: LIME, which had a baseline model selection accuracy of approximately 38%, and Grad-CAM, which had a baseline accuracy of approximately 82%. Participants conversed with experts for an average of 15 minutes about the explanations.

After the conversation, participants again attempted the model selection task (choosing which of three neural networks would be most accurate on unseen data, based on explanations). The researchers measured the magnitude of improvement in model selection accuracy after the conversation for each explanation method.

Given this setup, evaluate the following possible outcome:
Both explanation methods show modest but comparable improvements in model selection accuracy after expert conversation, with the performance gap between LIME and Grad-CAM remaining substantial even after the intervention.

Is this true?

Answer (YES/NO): NO